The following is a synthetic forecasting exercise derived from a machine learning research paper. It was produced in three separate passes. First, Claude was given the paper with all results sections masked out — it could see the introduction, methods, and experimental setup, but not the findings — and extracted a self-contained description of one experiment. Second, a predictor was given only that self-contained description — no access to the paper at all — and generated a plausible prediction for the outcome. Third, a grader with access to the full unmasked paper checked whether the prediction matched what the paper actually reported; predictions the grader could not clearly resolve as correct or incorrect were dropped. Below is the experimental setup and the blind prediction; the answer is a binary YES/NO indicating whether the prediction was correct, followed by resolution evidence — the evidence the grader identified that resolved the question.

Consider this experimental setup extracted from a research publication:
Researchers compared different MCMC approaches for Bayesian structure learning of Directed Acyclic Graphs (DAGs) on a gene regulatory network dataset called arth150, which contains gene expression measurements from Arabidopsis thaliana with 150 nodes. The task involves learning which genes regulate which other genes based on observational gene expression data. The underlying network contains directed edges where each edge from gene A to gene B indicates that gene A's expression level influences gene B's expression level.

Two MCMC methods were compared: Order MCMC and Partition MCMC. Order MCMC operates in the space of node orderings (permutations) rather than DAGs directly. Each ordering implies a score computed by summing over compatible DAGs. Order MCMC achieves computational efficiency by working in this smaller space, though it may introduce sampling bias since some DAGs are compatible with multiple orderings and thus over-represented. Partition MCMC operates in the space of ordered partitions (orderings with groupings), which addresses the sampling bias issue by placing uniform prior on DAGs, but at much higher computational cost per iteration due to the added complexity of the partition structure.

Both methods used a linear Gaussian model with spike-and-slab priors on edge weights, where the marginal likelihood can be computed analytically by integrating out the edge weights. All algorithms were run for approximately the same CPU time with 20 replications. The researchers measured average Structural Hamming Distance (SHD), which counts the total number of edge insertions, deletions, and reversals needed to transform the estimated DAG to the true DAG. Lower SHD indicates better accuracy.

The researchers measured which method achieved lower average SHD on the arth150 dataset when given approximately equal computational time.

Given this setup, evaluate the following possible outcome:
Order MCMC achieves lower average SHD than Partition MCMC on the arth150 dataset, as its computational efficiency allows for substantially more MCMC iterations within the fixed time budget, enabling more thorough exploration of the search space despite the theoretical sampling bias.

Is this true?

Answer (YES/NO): YES